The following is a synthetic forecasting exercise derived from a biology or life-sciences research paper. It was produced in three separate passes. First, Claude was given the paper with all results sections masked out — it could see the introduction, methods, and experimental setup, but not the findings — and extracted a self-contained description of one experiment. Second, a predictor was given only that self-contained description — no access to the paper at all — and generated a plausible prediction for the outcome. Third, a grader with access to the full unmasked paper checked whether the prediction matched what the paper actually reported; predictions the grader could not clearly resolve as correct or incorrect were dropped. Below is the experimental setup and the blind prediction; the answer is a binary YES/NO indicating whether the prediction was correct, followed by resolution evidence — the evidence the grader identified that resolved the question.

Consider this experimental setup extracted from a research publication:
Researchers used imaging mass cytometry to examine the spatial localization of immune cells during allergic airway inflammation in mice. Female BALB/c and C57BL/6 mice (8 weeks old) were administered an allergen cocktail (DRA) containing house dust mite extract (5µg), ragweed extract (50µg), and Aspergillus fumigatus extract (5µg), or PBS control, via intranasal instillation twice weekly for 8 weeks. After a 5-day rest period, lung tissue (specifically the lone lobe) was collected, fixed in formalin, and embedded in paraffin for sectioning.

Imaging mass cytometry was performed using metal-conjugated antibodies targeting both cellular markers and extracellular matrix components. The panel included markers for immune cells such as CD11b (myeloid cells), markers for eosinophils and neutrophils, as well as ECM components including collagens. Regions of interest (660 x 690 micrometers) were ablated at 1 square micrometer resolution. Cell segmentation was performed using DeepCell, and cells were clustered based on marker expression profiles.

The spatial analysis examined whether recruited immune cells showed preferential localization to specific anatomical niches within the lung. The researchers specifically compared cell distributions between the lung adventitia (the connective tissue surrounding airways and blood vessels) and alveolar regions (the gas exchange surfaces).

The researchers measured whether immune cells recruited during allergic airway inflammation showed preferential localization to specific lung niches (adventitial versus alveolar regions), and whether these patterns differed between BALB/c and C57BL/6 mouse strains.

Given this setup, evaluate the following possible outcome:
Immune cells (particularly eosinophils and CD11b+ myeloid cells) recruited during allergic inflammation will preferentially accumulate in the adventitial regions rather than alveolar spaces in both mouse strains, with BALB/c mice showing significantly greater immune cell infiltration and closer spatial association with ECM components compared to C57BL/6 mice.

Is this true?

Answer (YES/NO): NO